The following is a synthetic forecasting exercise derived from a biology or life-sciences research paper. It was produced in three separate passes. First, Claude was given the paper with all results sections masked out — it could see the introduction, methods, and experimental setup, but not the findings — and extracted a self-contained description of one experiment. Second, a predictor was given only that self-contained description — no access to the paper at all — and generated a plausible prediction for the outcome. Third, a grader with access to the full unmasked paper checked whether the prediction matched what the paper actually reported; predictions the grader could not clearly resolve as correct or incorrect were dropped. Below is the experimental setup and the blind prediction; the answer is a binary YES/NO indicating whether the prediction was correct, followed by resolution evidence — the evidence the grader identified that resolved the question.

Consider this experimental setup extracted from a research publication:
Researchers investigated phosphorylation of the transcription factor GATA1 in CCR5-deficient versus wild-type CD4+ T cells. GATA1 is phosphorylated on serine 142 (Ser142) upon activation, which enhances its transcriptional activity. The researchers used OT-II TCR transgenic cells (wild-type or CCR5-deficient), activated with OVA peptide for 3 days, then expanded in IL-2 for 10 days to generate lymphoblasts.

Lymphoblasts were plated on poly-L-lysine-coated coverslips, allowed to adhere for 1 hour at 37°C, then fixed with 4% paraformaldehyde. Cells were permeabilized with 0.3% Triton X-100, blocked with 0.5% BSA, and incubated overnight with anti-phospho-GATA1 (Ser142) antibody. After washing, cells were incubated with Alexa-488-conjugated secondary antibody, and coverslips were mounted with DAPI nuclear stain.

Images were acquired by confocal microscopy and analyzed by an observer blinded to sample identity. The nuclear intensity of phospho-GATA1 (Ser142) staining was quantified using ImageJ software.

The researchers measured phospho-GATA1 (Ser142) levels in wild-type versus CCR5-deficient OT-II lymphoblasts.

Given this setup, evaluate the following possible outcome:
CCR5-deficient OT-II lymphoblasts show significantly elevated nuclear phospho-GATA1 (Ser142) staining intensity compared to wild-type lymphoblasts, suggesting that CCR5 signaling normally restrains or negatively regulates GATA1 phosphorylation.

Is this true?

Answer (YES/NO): YES